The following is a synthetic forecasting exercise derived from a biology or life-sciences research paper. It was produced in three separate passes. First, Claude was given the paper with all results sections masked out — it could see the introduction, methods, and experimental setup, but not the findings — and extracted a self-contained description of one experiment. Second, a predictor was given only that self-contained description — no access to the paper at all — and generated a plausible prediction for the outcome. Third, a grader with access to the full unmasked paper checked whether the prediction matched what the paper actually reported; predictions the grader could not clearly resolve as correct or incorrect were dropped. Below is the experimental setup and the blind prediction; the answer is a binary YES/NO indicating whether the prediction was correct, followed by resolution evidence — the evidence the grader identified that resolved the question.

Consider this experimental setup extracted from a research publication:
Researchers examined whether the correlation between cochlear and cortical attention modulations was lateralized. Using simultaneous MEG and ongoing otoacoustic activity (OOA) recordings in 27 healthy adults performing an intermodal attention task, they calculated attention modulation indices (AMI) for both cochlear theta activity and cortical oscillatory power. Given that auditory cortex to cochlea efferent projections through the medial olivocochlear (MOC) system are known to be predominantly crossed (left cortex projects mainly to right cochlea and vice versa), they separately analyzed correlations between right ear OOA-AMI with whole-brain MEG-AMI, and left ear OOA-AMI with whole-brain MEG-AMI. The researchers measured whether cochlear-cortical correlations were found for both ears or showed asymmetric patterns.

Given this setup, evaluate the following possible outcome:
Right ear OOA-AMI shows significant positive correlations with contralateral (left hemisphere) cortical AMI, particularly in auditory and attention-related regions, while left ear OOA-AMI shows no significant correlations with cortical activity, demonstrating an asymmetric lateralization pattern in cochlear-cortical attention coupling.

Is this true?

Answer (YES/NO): NO